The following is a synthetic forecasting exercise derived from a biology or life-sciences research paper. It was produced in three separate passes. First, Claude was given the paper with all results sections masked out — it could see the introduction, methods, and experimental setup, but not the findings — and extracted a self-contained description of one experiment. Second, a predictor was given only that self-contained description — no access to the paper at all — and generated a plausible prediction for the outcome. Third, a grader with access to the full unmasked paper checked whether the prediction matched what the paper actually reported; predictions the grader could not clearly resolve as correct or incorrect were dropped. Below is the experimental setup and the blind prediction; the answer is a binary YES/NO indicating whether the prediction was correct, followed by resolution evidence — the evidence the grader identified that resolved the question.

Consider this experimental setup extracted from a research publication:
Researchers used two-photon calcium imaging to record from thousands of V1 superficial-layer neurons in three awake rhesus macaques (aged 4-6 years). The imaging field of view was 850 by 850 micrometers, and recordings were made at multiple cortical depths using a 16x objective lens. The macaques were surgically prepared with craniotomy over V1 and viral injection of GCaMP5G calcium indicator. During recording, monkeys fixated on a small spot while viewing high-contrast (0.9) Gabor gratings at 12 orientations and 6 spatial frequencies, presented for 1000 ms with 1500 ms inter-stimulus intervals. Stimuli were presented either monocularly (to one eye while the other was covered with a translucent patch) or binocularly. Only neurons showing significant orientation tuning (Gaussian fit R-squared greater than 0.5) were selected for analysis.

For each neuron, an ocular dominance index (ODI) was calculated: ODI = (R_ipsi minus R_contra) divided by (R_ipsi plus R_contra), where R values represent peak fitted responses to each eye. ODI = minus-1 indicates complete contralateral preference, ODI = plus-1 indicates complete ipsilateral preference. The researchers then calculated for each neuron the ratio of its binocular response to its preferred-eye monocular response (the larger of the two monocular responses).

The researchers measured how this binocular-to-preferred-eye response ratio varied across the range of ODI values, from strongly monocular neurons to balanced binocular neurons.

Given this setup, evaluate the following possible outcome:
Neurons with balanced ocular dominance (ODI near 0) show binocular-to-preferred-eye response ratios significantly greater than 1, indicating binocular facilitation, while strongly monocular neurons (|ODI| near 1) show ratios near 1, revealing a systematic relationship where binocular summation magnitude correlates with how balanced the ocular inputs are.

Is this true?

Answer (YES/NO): NO